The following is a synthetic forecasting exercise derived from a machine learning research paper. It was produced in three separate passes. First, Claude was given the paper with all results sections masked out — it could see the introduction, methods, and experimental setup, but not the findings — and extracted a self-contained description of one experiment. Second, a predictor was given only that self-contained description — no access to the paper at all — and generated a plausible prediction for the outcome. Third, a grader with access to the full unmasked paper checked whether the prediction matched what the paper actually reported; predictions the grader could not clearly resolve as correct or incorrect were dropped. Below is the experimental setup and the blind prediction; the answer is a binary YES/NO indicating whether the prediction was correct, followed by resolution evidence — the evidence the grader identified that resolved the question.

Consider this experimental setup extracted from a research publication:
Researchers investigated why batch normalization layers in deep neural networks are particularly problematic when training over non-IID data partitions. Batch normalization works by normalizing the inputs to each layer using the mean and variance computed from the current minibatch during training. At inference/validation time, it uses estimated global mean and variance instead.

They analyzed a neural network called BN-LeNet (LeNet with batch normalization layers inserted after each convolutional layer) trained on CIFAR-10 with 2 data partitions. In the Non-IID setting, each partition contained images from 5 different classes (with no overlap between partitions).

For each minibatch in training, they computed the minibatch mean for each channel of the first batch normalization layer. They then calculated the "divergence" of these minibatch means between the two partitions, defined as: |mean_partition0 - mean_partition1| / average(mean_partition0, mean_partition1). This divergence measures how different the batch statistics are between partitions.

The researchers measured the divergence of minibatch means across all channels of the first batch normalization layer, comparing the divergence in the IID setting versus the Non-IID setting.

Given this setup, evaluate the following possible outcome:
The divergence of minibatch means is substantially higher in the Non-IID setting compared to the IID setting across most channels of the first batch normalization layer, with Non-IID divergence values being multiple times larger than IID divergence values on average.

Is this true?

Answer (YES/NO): YES